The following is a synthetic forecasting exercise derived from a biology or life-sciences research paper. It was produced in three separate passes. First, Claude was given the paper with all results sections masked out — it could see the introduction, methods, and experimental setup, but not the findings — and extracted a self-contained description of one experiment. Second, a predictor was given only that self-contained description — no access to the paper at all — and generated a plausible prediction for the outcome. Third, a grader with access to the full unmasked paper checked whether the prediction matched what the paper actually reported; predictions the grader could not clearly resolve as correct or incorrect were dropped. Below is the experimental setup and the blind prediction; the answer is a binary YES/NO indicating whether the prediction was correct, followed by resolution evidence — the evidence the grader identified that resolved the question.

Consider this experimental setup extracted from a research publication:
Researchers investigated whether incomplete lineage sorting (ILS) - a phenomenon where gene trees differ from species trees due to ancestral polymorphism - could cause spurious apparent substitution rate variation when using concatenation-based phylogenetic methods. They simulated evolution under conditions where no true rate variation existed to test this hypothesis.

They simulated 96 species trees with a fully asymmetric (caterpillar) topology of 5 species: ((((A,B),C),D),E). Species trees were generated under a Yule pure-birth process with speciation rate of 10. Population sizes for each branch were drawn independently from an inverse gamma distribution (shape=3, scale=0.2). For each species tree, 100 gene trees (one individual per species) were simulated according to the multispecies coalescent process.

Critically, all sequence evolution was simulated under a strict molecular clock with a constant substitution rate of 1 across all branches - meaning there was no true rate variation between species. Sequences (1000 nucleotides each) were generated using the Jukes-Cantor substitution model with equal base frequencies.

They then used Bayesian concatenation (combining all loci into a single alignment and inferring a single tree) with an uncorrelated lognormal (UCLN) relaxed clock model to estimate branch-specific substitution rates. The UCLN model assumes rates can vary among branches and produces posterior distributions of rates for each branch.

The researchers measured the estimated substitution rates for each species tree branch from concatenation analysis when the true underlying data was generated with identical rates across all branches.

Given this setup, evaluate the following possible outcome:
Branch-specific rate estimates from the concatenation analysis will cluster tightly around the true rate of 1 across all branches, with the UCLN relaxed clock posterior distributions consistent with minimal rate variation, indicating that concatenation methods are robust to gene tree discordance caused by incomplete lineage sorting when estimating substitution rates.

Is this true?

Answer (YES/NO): NO